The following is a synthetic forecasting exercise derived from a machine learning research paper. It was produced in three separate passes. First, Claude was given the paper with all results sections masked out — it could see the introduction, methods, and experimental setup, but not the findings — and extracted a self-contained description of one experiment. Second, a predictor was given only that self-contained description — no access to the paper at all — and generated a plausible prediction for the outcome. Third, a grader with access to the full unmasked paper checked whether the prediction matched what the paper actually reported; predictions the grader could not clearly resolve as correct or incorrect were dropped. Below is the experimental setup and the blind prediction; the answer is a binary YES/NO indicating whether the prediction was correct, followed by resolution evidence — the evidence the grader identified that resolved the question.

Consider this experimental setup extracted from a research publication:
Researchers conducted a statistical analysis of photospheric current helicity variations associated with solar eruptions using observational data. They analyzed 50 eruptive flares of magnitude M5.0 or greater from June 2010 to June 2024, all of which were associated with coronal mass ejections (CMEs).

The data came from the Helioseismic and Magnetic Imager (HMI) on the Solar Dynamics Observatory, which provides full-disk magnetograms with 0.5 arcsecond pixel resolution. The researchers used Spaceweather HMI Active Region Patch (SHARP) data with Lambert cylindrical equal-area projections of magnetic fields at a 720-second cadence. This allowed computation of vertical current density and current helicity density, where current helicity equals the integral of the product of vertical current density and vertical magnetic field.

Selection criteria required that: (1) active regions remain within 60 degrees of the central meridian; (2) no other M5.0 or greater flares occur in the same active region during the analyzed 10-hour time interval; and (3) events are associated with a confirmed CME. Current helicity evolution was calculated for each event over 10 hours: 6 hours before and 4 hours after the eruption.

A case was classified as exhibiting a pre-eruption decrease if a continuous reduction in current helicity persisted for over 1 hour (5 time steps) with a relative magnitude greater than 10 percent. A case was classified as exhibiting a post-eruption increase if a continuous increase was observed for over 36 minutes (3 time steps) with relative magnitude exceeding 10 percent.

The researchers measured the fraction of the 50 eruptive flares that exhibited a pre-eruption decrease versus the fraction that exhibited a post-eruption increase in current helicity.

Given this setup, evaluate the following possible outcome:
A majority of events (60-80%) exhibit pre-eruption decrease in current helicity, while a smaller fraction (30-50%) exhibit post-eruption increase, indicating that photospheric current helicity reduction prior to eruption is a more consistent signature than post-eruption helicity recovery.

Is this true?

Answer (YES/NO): NO